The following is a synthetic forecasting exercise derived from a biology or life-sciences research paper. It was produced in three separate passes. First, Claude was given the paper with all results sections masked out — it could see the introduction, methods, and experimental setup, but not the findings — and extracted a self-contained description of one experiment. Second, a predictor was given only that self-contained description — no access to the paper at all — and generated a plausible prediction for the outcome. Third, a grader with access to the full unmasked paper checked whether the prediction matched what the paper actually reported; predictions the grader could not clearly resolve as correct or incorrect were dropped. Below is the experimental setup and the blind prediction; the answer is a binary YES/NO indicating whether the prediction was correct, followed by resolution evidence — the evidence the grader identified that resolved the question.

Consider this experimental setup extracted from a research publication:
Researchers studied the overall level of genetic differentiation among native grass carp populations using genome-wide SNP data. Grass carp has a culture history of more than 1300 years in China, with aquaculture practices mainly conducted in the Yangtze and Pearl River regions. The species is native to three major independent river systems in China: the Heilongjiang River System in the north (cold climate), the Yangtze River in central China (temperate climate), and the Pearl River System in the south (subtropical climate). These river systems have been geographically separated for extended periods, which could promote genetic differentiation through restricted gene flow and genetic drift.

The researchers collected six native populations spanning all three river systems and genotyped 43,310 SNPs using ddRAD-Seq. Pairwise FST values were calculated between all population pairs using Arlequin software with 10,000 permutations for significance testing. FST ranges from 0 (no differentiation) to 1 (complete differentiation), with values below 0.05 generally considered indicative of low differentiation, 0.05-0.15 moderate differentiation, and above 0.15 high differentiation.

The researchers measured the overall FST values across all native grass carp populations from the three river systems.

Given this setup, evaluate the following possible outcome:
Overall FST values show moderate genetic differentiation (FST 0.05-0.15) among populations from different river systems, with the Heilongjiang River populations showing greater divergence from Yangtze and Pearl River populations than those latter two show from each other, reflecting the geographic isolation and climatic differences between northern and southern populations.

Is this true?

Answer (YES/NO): NO